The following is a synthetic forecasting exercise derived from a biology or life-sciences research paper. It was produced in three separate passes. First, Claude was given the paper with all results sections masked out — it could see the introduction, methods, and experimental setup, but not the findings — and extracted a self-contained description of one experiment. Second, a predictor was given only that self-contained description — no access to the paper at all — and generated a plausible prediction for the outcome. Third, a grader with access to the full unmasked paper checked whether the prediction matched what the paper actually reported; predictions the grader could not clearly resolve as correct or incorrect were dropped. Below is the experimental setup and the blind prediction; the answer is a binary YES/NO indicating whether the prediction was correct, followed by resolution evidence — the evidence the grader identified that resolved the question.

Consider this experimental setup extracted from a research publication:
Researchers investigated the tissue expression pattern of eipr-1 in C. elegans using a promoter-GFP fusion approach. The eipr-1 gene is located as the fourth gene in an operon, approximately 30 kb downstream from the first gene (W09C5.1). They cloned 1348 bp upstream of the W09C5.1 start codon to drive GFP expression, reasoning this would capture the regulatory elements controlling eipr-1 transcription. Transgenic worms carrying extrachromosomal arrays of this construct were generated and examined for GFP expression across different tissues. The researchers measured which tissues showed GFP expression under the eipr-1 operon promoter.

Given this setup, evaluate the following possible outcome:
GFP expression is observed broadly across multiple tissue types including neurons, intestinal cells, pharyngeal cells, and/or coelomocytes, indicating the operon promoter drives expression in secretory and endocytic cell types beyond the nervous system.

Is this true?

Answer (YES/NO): NO